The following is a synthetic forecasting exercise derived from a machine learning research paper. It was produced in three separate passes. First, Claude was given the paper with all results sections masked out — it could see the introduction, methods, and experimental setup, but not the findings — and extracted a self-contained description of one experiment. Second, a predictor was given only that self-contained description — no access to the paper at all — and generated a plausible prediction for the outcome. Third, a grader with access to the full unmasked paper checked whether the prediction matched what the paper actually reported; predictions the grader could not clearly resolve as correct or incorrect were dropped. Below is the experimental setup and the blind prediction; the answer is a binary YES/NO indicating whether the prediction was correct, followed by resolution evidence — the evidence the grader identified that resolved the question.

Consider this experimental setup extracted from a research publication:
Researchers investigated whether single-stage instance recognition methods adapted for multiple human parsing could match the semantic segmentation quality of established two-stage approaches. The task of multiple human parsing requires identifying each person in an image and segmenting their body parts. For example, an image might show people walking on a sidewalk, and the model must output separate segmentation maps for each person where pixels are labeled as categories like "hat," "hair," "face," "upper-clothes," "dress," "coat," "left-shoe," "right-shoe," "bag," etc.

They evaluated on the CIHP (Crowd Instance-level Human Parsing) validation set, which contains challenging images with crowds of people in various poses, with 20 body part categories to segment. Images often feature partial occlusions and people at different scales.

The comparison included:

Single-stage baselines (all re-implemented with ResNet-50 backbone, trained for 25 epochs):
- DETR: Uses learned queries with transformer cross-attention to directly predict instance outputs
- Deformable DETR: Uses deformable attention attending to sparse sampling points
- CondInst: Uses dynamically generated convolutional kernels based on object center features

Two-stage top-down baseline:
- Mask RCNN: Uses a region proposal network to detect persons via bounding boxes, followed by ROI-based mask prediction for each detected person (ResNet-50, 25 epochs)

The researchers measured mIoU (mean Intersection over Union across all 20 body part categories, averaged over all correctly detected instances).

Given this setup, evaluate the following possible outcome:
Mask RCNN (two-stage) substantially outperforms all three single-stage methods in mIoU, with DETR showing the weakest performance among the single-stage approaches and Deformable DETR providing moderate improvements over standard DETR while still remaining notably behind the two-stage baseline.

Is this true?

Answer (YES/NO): NO